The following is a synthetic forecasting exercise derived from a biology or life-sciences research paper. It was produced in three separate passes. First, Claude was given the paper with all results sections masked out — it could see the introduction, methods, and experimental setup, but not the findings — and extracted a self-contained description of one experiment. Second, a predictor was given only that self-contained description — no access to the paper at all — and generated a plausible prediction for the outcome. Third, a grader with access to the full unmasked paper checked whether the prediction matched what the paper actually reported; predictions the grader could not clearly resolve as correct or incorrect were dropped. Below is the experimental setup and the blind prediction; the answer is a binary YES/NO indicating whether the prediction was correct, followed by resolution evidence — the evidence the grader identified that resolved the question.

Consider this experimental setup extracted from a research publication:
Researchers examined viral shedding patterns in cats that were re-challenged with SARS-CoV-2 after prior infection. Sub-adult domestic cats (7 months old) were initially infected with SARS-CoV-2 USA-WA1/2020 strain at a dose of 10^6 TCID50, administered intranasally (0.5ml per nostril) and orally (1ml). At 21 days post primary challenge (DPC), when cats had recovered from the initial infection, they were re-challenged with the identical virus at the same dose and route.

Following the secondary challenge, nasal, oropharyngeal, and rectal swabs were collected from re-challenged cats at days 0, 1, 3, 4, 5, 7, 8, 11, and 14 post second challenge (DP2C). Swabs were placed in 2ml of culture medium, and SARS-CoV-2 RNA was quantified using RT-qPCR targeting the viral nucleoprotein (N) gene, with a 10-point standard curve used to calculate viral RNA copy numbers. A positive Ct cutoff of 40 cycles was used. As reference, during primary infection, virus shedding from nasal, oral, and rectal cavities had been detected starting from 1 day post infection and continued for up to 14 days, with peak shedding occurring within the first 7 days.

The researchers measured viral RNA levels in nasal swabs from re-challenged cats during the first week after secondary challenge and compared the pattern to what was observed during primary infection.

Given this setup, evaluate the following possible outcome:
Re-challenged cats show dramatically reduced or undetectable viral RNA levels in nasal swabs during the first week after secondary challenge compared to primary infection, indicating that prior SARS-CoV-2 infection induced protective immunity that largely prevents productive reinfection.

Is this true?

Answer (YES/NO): NO